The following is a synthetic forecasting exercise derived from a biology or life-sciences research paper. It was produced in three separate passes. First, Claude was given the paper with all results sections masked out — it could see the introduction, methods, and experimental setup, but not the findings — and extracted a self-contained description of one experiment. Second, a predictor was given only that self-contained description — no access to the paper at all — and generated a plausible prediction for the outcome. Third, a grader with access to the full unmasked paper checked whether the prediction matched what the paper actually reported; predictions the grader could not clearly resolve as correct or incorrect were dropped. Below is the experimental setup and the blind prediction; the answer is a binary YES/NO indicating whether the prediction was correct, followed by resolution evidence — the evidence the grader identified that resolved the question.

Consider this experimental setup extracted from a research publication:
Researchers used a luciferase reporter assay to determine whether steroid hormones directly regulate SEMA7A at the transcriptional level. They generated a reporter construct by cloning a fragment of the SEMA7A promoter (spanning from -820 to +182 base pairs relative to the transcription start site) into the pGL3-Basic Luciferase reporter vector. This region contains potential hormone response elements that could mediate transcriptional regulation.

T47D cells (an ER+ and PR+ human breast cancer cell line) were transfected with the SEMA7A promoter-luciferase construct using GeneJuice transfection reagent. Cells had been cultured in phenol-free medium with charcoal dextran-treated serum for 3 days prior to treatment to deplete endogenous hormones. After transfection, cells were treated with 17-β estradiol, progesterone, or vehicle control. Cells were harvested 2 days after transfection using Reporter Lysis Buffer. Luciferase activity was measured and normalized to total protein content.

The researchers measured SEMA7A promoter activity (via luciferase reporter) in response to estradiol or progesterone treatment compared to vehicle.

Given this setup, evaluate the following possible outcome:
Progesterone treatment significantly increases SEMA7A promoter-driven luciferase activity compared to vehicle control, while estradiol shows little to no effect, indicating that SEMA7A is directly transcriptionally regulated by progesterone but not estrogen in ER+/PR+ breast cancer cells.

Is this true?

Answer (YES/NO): NO